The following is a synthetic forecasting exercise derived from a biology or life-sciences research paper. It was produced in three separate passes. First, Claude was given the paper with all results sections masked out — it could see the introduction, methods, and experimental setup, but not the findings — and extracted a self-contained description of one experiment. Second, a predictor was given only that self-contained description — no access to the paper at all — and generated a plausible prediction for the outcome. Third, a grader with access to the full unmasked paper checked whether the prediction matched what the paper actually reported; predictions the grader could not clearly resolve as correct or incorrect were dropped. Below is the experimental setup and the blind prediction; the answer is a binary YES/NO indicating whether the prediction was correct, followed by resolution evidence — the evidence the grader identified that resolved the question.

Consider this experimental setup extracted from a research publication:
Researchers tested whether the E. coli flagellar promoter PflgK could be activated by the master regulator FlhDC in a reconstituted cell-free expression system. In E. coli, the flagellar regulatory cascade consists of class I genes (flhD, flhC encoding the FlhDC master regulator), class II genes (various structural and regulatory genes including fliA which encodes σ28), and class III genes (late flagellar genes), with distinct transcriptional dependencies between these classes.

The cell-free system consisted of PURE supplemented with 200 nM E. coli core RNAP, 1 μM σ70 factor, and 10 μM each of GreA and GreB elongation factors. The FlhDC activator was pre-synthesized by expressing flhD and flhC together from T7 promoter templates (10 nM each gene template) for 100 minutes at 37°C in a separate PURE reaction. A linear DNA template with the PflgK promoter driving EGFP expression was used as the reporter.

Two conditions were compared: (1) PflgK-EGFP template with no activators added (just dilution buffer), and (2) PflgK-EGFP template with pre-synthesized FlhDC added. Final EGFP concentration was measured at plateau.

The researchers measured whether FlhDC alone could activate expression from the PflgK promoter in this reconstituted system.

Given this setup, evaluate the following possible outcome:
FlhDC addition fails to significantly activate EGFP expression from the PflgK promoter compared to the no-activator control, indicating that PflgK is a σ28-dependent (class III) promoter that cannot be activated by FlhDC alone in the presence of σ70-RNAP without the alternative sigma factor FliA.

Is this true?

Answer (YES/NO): NO